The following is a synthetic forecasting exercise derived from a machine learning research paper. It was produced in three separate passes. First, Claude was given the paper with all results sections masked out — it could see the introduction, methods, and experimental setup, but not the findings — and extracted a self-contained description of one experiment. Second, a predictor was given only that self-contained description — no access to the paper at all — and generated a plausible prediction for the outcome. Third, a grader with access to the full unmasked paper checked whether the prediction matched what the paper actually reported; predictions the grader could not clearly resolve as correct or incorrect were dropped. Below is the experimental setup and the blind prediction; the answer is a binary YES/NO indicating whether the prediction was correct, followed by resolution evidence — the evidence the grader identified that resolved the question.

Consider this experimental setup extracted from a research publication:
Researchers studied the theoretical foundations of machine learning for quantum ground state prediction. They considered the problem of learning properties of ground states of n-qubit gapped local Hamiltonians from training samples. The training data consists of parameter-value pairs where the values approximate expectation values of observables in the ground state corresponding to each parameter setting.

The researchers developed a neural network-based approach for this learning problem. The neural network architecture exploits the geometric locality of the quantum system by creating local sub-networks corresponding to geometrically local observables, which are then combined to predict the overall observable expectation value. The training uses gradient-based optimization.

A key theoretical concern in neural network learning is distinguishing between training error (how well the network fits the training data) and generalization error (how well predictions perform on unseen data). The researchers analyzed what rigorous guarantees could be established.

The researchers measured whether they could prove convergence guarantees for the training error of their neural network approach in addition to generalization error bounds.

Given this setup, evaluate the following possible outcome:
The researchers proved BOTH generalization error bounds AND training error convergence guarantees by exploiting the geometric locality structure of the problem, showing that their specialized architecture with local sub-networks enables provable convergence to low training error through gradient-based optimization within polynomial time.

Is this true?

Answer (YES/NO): NO